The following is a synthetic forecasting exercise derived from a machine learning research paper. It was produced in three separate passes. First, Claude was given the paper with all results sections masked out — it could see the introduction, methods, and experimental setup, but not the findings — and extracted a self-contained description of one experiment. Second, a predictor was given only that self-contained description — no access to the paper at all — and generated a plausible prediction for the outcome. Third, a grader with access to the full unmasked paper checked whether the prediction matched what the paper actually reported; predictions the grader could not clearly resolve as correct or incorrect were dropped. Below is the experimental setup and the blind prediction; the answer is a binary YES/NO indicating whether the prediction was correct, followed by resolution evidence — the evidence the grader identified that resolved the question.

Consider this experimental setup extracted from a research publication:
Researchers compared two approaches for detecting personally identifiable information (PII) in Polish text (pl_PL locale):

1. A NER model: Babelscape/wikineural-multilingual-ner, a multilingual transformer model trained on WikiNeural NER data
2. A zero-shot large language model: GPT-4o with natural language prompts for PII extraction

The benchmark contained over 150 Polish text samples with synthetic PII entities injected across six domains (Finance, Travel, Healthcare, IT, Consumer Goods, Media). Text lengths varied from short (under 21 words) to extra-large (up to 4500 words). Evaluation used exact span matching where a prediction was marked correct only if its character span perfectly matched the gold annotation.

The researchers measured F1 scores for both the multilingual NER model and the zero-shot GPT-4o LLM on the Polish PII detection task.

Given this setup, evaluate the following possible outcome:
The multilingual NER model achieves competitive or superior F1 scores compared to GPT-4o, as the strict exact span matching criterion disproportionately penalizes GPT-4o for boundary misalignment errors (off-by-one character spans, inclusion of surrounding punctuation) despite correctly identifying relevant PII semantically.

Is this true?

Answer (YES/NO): NO